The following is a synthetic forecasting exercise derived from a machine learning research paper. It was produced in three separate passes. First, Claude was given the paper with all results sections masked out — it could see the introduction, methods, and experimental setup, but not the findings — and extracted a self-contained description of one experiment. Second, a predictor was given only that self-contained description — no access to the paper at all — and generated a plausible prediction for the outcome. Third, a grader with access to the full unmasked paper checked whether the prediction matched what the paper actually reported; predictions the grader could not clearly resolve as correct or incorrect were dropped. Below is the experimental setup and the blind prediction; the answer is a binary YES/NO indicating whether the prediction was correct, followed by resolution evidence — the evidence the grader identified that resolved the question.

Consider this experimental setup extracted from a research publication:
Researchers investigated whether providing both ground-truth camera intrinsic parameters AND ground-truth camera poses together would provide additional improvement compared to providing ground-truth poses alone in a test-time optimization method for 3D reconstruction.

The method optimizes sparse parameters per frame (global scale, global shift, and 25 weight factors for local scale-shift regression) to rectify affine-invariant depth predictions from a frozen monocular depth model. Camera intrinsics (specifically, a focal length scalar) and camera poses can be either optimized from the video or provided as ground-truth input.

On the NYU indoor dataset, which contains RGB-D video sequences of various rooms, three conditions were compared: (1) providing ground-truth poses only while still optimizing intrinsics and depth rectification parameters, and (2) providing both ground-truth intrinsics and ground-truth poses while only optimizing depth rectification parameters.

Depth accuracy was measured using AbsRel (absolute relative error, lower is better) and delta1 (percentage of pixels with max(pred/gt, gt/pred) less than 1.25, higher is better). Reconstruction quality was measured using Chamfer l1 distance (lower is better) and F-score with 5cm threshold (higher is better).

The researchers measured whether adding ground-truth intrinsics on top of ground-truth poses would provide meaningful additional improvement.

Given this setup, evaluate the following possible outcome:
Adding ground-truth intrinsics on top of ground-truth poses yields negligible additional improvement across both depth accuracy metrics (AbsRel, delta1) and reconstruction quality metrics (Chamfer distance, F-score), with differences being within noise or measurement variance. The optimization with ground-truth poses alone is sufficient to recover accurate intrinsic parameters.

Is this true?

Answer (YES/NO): NO